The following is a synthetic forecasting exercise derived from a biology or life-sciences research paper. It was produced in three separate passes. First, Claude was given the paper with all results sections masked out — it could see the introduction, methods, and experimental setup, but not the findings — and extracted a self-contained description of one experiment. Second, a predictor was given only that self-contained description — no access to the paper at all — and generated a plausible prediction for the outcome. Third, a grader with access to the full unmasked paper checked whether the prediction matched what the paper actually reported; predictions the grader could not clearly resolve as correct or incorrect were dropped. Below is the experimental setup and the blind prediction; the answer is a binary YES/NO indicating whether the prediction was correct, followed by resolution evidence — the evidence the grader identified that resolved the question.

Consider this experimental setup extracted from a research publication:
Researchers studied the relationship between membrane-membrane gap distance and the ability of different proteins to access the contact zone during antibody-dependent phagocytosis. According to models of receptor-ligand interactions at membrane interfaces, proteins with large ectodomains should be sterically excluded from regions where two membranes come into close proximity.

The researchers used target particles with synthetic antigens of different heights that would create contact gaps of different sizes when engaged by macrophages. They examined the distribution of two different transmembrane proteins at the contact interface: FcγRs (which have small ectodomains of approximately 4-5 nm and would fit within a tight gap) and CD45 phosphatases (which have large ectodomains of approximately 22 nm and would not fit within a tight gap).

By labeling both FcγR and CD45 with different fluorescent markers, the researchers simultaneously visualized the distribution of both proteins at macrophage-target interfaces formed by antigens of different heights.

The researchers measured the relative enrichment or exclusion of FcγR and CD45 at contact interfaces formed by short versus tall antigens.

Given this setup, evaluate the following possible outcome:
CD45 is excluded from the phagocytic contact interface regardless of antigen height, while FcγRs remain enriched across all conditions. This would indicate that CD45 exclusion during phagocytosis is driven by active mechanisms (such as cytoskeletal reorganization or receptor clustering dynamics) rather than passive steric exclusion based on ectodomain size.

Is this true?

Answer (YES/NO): NO